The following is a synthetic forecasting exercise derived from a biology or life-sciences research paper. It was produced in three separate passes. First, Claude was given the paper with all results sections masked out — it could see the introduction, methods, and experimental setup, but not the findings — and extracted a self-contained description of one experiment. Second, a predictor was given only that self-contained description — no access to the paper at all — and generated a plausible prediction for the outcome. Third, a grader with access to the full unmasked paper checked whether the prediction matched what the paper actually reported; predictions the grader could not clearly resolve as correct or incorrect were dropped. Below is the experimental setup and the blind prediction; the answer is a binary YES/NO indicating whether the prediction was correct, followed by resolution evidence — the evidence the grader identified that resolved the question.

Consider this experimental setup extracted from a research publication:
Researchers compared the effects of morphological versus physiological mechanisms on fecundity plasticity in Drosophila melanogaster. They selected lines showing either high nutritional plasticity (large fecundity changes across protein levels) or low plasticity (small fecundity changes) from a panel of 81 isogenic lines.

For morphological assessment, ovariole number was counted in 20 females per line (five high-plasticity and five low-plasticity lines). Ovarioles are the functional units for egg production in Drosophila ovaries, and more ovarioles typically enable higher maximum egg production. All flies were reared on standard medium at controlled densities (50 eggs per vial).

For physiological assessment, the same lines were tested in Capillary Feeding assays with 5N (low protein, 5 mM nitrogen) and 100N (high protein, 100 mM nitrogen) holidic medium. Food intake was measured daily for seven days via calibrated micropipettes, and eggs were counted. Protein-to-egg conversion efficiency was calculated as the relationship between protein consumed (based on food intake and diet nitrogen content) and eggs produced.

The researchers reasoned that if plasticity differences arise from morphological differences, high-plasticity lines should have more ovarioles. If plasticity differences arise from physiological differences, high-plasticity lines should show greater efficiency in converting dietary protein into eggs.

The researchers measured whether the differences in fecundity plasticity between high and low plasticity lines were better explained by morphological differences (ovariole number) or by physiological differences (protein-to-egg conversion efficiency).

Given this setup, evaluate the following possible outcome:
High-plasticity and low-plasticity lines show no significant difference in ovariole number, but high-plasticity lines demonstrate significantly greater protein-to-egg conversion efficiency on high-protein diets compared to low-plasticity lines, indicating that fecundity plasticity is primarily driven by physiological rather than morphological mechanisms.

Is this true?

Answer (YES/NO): YES